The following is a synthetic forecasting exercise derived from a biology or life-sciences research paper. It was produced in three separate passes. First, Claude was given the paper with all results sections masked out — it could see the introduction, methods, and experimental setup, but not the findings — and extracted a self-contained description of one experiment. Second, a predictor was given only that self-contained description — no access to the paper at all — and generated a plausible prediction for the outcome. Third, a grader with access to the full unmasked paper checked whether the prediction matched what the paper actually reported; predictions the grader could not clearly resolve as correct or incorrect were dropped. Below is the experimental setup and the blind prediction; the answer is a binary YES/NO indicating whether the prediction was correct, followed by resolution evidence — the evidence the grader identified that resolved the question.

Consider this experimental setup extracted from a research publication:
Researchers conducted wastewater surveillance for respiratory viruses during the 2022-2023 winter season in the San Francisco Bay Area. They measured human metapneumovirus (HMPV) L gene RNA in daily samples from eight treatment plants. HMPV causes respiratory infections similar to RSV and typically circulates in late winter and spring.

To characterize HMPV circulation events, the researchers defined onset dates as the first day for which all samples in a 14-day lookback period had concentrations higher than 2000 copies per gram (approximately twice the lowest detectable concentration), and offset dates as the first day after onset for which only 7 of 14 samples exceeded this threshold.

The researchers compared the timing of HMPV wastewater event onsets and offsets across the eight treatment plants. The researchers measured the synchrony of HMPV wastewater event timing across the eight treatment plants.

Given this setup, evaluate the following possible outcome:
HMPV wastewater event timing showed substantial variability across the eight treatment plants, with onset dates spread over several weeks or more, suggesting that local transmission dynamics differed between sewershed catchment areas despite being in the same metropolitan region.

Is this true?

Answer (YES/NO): YES